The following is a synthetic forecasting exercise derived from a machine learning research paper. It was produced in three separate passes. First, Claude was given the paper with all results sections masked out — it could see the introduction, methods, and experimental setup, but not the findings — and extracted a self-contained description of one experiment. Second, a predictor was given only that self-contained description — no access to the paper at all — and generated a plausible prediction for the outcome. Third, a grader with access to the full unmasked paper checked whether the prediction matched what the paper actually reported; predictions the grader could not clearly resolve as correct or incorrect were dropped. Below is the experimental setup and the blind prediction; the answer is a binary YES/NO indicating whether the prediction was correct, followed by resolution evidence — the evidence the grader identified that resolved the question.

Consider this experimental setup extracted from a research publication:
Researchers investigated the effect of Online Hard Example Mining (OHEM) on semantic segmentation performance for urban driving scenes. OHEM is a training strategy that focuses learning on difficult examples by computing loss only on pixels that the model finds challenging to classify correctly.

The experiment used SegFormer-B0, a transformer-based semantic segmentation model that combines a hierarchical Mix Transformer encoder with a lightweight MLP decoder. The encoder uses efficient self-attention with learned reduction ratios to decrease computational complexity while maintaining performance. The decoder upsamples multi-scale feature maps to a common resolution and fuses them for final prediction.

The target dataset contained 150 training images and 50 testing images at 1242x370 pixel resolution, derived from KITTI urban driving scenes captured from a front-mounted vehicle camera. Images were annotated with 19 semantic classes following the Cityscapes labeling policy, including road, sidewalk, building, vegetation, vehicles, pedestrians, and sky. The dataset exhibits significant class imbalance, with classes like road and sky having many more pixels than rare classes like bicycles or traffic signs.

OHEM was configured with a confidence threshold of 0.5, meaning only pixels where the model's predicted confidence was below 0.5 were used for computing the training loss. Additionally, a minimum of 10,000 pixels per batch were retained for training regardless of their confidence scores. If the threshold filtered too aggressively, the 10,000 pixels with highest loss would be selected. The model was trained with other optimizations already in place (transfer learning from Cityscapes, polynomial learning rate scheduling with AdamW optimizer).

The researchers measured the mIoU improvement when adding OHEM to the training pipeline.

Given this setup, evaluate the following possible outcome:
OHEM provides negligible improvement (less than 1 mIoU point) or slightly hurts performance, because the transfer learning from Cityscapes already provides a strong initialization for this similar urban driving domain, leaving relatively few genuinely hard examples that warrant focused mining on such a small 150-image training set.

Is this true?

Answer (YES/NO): NO